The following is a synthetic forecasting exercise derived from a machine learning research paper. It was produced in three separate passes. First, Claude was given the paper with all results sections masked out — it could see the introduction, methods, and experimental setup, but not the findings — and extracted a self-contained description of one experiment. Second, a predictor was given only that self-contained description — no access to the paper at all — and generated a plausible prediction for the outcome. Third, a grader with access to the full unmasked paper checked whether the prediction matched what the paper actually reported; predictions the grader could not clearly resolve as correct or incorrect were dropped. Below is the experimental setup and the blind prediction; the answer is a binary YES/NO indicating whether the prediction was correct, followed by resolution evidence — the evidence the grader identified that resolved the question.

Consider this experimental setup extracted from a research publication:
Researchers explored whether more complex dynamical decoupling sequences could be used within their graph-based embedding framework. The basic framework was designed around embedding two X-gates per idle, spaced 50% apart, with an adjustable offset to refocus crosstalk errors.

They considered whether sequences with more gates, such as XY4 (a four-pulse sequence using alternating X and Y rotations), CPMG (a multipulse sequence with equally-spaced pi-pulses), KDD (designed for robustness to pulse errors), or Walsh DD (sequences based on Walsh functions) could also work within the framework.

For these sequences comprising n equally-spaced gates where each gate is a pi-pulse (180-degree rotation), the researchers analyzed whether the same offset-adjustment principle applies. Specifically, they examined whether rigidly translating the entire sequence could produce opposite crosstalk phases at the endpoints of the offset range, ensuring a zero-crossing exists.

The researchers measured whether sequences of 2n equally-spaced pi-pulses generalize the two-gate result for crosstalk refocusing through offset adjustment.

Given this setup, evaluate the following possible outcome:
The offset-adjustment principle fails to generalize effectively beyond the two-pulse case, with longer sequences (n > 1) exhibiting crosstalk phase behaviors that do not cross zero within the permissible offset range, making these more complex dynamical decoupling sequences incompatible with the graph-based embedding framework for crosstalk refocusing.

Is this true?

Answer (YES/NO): NO